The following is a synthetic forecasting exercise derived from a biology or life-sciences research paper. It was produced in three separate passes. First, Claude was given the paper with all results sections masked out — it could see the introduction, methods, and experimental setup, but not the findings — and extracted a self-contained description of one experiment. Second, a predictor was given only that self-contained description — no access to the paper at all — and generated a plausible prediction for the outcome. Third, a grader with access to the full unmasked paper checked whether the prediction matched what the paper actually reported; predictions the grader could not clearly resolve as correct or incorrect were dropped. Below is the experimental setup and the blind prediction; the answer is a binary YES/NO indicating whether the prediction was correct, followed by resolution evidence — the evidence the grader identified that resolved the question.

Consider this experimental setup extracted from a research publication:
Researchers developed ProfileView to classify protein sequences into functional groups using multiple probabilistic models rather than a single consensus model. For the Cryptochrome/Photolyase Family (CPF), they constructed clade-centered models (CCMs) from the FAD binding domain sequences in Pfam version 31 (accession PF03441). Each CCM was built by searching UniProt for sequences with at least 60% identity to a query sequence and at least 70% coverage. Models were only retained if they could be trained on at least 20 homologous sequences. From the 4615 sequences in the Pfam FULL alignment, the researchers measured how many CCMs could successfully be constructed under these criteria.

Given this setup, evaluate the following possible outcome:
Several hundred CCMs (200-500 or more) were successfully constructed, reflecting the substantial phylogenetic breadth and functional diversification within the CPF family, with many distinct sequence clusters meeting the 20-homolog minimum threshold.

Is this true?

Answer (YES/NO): NO